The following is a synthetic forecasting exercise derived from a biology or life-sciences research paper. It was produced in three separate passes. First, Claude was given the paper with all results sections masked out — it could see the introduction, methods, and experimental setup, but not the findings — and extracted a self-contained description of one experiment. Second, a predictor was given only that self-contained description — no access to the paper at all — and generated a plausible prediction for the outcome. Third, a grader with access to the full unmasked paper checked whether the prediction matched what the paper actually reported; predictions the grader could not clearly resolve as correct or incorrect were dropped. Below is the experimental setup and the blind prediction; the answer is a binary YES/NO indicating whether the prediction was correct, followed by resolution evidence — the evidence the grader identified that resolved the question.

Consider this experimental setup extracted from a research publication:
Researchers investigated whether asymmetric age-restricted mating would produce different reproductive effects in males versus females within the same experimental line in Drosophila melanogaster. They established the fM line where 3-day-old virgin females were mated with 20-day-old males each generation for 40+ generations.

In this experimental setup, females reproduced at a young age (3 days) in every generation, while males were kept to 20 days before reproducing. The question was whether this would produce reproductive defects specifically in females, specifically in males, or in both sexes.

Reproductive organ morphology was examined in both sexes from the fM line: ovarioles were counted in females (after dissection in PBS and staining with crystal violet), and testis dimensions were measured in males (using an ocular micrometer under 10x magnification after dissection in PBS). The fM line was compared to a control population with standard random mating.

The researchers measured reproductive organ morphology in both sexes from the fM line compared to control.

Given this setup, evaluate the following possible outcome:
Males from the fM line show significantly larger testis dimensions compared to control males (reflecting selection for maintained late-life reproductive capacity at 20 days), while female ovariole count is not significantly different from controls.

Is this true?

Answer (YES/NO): NO